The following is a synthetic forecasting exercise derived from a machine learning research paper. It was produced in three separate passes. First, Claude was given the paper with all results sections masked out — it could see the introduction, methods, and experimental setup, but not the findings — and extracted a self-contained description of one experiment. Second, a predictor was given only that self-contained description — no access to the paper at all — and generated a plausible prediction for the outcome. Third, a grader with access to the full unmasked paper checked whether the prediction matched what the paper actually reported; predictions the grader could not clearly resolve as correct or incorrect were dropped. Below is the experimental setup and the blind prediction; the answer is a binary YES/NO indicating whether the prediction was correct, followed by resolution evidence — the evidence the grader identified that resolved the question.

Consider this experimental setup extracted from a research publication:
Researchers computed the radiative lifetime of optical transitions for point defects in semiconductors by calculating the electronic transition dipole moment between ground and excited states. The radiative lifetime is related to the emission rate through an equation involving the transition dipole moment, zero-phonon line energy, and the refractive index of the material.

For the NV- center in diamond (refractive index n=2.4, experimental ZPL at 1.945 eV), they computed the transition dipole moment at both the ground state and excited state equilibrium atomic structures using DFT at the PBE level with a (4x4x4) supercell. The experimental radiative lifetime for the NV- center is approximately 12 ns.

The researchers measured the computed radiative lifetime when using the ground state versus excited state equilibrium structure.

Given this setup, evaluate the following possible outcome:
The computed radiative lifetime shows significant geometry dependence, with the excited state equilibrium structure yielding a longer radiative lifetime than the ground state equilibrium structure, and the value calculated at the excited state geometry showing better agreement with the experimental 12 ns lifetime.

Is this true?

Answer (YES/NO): NO